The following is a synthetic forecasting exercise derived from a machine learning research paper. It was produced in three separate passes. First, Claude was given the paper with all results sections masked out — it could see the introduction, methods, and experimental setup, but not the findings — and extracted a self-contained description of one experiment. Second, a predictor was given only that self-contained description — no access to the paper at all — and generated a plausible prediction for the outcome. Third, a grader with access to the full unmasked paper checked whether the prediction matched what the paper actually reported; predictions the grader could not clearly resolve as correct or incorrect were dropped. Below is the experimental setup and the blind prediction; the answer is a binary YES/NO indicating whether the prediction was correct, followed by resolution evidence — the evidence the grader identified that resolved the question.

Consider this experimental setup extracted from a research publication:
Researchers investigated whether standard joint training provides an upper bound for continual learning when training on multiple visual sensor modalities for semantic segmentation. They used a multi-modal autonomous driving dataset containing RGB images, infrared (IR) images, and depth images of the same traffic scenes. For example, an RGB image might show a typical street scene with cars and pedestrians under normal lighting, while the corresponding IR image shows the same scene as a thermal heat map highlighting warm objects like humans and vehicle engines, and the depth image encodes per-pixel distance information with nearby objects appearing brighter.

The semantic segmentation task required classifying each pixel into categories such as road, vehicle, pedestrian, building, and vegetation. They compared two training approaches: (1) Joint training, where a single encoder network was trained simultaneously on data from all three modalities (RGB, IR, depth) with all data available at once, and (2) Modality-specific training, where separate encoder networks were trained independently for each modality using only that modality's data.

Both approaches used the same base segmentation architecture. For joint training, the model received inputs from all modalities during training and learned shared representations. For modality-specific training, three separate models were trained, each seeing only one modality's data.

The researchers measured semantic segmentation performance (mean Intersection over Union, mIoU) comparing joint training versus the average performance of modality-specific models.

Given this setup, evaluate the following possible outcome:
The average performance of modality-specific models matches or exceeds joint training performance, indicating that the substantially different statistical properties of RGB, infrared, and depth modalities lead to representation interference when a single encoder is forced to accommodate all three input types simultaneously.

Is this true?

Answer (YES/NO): YES